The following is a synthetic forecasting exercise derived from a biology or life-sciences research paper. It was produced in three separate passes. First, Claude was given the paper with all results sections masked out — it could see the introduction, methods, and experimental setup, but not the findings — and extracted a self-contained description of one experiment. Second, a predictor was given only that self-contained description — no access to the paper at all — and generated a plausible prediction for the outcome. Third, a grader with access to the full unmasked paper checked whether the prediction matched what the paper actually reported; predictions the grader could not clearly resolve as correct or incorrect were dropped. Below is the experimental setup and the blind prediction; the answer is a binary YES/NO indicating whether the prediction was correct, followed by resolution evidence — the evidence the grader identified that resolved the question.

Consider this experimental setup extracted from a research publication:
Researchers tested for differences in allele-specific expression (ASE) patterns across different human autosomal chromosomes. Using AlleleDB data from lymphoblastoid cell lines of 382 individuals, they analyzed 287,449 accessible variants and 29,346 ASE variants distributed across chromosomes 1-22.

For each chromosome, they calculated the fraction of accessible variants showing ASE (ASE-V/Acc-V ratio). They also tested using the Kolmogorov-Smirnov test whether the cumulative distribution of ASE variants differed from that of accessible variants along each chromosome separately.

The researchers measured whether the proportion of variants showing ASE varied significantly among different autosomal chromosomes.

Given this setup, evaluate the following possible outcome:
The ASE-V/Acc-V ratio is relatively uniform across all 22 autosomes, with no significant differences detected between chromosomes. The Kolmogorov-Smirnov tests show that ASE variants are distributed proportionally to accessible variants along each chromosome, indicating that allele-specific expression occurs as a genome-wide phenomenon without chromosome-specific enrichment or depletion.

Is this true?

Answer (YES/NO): NO